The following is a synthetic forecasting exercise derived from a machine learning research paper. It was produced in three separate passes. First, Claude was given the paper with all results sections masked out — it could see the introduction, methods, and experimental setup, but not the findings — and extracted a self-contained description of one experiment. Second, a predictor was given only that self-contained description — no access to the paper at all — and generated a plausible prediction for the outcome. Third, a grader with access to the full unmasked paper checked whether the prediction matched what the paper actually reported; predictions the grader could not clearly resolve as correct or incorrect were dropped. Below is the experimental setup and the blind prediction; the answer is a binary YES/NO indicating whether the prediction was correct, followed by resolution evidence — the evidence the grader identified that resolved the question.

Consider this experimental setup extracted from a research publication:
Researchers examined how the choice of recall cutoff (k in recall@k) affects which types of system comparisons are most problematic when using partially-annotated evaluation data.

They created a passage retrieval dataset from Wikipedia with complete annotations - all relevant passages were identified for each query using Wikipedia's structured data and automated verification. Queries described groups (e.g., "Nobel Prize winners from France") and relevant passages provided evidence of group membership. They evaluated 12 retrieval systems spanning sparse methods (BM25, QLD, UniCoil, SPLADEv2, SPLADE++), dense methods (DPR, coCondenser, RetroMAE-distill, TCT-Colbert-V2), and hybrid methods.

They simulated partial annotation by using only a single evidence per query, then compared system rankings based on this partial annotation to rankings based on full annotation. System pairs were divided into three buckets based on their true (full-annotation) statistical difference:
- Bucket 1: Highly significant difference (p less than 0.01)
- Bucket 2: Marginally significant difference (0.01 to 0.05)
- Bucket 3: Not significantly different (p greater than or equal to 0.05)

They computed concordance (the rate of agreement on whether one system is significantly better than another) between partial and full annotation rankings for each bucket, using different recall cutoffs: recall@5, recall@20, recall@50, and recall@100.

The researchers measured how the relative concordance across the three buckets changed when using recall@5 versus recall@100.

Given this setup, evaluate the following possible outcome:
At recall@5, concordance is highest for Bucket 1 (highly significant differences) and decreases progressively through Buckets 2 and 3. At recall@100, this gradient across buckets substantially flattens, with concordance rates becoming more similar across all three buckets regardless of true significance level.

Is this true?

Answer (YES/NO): NO